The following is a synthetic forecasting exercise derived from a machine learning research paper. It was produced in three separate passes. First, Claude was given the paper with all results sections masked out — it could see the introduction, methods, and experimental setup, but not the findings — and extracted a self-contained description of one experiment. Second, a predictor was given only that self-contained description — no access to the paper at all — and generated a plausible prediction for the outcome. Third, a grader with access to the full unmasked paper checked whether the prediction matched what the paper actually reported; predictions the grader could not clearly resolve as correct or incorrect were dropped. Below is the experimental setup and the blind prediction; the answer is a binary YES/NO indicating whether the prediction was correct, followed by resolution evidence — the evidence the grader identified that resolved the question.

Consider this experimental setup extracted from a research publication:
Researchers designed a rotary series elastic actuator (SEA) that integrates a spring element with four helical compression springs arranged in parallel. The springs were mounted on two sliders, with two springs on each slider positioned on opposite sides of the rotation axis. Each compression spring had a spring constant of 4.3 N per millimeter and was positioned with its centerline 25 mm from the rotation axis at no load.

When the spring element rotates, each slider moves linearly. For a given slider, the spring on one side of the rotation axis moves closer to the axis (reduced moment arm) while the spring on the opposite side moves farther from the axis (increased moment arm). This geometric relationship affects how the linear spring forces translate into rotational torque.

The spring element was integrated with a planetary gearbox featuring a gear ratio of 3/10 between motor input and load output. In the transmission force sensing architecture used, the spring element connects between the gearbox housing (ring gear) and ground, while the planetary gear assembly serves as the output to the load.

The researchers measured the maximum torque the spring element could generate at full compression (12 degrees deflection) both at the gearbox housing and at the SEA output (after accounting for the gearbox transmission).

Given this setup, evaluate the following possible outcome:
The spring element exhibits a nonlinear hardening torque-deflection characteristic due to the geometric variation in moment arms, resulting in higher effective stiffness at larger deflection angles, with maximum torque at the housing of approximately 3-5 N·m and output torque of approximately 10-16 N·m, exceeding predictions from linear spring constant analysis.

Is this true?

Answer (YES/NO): NO